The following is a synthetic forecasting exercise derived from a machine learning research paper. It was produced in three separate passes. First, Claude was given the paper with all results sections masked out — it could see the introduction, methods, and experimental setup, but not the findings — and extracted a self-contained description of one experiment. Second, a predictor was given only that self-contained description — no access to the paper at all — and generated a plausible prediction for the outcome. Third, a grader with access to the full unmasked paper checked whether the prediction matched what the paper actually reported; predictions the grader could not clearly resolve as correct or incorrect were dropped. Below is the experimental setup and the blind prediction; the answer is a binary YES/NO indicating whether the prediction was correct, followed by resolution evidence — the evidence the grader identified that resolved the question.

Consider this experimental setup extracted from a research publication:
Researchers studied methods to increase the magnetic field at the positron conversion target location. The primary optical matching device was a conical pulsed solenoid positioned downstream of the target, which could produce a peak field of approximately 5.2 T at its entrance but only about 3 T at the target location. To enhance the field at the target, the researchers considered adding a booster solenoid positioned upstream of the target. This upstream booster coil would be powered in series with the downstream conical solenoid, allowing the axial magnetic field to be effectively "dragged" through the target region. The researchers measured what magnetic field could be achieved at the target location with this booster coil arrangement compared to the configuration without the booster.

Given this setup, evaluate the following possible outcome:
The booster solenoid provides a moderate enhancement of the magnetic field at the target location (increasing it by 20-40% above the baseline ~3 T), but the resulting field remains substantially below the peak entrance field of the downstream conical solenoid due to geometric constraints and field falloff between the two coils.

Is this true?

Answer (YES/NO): YES